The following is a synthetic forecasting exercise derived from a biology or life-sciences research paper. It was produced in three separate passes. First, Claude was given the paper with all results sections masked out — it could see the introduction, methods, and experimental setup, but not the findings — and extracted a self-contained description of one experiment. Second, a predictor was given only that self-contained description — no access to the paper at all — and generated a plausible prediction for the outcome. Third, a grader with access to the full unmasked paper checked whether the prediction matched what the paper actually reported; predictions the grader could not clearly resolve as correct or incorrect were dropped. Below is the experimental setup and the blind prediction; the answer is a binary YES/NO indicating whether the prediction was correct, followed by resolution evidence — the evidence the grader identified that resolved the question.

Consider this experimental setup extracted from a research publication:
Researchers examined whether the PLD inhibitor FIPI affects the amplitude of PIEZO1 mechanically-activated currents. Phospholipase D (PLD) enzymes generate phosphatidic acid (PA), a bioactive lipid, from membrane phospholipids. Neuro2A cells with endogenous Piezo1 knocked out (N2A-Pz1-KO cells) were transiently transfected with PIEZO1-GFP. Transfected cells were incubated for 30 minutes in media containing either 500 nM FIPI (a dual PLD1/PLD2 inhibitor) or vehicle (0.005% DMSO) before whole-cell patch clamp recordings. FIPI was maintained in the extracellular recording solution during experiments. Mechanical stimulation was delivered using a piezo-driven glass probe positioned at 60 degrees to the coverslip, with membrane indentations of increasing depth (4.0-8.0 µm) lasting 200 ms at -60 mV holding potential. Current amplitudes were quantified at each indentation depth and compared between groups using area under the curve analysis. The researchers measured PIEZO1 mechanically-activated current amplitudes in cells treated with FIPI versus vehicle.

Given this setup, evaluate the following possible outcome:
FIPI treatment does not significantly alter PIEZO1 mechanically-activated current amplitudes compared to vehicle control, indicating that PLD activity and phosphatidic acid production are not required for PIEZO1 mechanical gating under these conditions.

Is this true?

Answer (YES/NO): YES